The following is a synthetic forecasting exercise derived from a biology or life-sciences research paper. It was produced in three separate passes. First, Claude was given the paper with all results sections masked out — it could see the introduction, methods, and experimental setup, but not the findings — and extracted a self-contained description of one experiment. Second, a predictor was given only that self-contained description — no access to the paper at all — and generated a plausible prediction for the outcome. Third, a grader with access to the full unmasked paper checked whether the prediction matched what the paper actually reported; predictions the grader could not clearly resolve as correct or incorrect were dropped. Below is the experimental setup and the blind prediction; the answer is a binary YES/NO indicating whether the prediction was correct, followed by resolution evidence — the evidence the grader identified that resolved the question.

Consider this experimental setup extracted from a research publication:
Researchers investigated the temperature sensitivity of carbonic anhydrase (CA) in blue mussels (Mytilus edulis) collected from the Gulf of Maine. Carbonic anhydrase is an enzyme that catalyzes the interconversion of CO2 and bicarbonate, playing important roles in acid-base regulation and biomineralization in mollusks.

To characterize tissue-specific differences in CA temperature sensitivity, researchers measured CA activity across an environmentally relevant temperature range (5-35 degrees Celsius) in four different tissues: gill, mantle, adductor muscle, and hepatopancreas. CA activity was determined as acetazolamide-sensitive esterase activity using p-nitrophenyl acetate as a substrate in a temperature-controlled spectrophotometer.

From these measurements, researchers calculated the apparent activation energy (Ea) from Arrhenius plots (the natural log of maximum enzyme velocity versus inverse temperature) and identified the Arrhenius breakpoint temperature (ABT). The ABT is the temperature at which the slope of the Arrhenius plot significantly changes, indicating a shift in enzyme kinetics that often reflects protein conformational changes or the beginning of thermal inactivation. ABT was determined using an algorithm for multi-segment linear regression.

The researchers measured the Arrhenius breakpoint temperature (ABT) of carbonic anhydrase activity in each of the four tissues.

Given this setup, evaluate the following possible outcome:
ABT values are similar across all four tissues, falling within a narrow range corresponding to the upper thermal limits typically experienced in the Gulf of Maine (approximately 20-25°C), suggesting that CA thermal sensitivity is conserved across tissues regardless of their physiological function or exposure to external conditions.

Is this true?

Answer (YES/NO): NO